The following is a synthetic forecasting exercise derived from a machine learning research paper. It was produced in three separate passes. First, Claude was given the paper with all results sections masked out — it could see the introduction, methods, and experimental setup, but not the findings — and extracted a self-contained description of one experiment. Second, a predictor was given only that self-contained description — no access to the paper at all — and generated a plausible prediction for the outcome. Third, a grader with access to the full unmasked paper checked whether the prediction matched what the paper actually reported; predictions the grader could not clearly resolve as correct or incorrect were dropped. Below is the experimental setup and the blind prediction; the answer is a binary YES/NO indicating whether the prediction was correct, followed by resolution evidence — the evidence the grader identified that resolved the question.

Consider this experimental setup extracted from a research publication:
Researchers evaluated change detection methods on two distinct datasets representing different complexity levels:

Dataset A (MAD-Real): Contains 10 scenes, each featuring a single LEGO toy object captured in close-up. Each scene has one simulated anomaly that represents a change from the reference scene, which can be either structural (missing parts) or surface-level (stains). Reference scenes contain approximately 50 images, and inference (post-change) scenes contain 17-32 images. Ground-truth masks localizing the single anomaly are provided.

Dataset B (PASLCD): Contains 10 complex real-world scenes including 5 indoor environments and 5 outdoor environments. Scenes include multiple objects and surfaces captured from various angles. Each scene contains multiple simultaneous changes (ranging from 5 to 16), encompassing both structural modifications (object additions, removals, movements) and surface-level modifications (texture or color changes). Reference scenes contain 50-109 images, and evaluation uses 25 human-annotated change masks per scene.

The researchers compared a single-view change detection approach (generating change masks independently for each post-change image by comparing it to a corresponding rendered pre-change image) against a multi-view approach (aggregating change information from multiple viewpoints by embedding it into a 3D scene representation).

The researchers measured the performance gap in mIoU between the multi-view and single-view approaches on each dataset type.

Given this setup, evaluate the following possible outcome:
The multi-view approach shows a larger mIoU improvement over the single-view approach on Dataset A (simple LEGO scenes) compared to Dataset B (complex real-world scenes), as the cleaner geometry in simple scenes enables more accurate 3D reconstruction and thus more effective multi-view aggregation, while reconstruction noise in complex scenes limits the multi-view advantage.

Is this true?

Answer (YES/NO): NO